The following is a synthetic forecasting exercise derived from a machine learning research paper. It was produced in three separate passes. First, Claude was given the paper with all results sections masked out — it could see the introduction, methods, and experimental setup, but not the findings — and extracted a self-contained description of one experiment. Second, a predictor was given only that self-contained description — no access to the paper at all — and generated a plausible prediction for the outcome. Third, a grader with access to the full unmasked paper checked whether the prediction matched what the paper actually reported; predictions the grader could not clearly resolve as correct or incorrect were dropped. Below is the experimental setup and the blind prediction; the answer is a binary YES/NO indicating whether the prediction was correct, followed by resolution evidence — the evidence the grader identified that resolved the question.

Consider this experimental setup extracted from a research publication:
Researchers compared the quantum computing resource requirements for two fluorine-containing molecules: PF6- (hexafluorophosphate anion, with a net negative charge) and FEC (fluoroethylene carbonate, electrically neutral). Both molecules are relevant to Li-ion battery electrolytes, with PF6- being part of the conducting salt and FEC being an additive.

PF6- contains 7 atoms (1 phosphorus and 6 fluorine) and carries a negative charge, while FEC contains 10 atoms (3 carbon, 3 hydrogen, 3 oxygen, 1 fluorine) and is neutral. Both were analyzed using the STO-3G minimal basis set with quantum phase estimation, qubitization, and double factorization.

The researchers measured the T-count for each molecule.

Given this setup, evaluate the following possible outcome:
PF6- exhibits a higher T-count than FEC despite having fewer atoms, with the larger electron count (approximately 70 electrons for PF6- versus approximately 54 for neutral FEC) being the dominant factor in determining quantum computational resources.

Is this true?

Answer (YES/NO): YES